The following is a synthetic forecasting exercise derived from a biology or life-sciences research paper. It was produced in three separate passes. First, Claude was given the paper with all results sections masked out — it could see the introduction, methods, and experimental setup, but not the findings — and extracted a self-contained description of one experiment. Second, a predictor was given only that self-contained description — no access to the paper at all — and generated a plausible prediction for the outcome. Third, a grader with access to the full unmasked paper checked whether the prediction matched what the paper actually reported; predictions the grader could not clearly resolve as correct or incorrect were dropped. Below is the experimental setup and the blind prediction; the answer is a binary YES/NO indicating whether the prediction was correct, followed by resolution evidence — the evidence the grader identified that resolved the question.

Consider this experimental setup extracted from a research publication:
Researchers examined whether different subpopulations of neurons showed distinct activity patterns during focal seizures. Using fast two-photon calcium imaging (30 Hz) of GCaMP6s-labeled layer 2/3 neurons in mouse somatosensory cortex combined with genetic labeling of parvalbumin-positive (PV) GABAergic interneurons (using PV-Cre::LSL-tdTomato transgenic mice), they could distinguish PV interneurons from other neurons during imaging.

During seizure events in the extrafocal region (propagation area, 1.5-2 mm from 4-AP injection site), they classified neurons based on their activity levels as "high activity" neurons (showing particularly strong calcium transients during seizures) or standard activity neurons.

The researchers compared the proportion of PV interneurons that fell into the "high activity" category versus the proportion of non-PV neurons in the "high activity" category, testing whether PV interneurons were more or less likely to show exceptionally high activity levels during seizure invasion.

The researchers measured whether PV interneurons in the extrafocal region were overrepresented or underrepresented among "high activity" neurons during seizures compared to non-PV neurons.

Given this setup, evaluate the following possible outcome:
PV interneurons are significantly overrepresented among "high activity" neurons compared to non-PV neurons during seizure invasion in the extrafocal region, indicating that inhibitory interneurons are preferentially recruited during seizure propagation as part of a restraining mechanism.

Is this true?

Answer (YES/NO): YES